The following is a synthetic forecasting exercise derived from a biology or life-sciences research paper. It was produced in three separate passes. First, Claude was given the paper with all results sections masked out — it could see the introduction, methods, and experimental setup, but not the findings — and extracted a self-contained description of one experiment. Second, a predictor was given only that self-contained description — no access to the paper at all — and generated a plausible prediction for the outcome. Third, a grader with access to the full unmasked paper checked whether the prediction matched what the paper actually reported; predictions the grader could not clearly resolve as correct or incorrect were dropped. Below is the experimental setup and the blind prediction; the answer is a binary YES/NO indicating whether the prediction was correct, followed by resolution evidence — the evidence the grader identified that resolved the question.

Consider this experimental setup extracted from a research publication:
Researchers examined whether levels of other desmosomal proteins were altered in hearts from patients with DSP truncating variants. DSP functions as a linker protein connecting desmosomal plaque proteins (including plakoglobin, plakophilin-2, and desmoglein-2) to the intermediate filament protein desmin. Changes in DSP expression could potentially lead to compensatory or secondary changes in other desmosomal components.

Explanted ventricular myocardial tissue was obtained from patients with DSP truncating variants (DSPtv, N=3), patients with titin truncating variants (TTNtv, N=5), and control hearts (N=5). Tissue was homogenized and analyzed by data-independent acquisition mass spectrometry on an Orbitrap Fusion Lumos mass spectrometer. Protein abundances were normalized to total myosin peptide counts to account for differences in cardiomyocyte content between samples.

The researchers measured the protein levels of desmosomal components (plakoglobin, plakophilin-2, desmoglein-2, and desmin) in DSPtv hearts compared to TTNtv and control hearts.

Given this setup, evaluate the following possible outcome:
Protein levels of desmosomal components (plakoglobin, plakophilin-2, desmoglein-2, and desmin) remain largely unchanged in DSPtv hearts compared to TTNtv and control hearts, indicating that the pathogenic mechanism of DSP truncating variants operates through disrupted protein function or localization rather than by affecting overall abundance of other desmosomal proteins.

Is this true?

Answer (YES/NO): NO